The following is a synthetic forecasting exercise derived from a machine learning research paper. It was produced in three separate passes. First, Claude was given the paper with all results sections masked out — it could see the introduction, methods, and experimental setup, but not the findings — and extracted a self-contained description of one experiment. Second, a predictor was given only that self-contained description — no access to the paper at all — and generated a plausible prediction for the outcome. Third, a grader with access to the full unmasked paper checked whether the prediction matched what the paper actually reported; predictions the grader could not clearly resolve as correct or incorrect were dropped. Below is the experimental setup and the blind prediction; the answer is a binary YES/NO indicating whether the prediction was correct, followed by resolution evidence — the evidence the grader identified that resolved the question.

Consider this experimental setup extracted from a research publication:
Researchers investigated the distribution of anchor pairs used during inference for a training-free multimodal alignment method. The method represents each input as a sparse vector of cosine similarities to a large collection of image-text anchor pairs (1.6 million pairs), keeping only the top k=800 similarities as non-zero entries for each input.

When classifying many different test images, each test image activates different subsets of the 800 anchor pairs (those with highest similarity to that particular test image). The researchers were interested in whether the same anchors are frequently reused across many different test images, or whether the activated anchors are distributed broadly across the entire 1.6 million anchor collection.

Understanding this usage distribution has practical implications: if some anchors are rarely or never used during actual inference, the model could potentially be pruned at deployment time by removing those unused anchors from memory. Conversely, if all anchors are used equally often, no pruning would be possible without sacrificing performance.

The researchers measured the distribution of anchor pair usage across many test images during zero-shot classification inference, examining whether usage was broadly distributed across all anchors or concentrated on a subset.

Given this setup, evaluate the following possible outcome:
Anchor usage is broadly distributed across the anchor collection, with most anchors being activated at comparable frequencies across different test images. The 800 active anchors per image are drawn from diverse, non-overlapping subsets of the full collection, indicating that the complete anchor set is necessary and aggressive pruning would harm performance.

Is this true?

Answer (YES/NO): NO